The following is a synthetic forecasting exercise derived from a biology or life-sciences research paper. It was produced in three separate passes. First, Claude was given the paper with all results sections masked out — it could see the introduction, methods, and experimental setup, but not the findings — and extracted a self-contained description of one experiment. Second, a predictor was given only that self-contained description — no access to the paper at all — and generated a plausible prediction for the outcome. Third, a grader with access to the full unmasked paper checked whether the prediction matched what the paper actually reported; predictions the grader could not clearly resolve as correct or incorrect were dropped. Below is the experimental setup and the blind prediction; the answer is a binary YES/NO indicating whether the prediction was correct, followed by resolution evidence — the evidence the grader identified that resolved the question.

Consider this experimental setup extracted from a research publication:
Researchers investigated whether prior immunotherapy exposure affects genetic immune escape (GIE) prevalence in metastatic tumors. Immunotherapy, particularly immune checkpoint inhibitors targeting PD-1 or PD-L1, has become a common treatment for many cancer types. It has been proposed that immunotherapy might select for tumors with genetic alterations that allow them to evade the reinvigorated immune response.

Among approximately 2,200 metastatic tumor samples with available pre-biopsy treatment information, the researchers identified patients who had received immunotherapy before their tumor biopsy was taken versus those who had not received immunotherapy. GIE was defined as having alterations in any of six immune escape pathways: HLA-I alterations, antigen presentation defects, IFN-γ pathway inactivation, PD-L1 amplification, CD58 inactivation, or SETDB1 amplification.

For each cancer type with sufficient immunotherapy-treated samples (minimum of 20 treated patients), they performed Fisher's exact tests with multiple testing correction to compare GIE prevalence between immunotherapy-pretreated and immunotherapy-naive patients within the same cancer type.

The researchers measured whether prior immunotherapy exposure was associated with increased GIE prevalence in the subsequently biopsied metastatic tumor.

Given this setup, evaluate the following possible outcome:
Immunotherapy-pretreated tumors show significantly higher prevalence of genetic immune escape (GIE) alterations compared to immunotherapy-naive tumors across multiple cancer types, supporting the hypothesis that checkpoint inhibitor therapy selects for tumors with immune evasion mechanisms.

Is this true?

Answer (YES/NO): NO